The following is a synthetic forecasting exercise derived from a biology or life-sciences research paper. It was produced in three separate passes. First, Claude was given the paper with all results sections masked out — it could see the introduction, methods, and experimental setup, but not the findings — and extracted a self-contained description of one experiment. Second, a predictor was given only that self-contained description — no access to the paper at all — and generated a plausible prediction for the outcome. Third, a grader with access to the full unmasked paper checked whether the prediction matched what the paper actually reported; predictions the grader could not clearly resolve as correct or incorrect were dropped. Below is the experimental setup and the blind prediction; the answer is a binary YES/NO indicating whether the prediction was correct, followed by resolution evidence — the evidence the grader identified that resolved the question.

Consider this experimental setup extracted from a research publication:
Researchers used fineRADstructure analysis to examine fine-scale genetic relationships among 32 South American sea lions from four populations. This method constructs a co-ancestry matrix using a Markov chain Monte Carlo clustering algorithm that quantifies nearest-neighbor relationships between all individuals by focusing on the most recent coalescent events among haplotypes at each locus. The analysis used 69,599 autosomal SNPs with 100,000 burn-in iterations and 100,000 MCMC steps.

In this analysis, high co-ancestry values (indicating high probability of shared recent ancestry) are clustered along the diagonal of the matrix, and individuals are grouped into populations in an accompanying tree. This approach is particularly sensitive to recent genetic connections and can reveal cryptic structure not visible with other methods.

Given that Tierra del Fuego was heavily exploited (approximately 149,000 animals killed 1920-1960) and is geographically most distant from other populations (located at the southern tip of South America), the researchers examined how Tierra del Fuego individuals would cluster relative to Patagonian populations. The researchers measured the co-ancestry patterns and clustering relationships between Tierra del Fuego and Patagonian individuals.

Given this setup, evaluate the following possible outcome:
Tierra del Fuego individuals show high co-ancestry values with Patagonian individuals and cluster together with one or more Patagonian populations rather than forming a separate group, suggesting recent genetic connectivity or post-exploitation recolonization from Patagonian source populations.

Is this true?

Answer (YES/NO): NO